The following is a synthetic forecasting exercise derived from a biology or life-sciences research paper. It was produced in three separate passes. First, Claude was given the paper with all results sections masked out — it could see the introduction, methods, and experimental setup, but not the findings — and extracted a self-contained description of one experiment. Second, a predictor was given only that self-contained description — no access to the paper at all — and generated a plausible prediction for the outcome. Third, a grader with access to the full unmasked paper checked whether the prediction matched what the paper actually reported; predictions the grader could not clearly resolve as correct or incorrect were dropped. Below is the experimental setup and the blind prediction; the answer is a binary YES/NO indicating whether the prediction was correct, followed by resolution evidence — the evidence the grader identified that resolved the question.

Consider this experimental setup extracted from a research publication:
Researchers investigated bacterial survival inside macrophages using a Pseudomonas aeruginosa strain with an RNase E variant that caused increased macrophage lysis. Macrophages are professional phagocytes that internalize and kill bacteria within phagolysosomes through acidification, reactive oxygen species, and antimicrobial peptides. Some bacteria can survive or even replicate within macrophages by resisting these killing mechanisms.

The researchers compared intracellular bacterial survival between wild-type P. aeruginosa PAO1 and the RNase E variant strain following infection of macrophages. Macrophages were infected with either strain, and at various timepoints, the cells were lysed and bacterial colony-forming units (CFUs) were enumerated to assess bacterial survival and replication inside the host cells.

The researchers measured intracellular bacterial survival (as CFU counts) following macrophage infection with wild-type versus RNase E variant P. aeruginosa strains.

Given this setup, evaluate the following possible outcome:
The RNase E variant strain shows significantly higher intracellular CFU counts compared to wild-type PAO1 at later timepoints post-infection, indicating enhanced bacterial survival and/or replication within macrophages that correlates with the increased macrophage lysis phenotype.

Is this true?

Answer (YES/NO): YES